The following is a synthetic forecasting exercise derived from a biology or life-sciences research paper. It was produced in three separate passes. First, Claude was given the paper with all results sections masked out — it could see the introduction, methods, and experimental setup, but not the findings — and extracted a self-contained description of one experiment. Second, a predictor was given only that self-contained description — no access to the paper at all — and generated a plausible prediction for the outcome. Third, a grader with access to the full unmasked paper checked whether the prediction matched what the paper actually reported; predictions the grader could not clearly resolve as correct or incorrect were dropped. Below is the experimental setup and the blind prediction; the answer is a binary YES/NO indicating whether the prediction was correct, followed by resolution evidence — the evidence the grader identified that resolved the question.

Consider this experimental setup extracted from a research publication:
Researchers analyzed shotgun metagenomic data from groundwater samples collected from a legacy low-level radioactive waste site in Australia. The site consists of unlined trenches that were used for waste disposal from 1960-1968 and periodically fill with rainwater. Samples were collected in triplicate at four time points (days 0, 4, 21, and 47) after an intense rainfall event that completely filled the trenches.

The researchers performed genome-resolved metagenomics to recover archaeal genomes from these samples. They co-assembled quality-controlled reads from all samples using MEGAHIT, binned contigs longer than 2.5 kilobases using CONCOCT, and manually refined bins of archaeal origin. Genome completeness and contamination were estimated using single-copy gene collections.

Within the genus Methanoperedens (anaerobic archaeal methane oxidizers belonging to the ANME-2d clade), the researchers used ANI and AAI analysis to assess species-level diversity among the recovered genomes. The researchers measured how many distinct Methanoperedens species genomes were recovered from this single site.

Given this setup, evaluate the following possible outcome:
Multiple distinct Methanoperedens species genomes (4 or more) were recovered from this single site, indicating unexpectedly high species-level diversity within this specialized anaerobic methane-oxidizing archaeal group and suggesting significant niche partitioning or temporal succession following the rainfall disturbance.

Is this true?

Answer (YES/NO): YES